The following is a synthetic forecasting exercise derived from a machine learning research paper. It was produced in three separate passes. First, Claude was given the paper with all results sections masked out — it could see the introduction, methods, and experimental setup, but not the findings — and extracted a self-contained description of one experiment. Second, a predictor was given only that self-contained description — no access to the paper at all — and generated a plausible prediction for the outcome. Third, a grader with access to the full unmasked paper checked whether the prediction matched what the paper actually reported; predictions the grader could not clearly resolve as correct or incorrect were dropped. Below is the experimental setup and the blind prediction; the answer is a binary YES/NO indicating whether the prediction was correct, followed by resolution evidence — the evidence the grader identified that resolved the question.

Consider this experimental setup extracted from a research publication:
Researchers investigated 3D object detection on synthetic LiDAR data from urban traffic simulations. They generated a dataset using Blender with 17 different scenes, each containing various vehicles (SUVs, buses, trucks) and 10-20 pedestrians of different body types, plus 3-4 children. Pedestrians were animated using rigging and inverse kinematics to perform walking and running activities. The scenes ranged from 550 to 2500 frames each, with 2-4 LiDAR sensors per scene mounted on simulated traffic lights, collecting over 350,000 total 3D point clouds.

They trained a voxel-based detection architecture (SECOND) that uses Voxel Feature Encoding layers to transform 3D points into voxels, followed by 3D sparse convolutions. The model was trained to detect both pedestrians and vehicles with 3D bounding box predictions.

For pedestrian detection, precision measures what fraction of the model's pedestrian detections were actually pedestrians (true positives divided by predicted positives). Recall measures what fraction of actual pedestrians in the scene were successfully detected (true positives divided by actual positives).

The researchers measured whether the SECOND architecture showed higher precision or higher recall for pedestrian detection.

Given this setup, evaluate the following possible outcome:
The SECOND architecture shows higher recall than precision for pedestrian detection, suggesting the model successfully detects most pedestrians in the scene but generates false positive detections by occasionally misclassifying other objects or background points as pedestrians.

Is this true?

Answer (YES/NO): NO